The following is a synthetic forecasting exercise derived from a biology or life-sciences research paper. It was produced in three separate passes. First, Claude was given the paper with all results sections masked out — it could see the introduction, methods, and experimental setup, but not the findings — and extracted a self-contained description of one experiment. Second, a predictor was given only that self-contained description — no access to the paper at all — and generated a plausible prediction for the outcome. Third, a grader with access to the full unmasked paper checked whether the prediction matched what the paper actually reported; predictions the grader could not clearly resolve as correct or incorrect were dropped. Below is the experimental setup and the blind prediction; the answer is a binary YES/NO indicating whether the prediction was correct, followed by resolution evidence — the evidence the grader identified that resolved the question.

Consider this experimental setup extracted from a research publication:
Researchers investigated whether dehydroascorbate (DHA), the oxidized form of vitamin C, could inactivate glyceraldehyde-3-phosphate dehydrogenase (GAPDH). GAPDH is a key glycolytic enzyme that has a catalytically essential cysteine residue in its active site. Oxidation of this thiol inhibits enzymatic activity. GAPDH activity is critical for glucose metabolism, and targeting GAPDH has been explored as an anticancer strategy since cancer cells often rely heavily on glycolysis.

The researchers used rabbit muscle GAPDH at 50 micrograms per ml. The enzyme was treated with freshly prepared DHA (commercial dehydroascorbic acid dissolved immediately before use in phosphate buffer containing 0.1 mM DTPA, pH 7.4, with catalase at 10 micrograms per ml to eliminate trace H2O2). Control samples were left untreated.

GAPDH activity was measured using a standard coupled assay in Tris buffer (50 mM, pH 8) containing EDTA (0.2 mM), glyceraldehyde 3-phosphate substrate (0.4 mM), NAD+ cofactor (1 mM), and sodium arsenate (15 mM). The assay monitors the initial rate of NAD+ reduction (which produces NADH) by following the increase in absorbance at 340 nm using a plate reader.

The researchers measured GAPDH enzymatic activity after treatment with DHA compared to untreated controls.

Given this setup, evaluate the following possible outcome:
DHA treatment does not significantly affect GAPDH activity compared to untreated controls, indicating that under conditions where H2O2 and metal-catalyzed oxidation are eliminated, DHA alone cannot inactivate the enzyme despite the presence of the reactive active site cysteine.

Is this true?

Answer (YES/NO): NO